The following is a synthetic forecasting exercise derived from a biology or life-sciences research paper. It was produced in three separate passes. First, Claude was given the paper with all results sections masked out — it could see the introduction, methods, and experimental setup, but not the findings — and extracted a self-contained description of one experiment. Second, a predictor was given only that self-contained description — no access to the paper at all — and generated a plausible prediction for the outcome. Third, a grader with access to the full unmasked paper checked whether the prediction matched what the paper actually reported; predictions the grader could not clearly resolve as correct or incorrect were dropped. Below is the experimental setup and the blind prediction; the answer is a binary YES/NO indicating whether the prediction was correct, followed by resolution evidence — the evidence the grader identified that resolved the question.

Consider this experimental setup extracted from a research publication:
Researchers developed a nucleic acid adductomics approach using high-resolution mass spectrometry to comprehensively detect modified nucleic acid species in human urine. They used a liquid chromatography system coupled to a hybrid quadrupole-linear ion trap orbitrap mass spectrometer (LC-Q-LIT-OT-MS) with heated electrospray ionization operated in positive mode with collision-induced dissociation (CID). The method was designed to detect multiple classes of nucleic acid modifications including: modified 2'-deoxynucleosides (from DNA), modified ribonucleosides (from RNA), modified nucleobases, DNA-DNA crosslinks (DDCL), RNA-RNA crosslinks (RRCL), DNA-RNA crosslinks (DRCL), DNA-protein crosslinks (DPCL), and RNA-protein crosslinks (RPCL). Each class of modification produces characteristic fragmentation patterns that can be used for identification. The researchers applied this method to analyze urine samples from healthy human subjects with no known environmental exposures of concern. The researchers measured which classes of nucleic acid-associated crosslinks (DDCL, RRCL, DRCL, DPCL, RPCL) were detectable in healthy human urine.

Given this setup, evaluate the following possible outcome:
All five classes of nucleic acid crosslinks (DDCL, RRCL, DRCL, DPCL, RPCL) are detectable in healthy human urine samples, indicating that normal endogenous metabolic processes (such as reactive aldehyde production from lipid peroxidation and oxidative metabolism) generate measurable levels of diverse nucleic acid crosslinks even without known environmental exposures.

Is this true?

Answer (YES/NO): NO